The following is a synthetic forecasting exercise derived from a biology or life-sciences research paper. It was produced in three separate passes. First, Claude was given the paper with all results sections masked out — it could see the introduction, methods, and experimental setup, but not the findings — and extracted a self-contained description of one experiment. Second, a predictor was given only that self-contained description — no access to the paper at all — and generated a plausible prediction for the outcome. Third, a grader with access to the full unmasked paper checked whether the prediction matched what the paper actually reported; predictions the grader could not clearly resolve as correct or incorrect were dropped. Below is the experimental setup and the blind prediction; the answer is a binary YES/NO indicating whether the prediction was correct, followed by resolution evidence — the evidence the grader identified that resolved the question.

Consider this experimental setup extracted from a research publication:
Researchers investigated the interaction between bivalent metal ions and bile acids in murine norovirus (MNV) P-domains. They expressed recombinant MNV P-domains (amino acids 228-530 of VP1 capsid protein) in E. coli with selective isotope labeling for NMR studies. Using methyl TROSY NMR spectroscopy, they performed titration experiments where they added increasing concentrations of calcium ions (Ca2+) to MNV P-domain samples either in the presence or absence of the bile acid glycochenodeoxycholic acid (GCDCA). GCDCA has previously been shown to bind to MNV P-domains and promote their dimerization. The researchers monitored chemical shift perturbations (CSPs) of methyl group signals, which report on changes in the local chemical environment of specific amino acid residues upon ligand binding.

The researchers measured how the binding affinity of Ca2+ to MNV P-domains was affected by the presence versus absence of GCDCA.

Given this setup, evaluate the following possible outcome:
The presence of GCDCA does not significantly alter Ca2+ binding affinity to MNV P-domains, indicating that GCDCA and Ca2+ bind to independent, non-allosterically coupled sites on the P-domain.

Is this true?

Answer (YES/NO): NO